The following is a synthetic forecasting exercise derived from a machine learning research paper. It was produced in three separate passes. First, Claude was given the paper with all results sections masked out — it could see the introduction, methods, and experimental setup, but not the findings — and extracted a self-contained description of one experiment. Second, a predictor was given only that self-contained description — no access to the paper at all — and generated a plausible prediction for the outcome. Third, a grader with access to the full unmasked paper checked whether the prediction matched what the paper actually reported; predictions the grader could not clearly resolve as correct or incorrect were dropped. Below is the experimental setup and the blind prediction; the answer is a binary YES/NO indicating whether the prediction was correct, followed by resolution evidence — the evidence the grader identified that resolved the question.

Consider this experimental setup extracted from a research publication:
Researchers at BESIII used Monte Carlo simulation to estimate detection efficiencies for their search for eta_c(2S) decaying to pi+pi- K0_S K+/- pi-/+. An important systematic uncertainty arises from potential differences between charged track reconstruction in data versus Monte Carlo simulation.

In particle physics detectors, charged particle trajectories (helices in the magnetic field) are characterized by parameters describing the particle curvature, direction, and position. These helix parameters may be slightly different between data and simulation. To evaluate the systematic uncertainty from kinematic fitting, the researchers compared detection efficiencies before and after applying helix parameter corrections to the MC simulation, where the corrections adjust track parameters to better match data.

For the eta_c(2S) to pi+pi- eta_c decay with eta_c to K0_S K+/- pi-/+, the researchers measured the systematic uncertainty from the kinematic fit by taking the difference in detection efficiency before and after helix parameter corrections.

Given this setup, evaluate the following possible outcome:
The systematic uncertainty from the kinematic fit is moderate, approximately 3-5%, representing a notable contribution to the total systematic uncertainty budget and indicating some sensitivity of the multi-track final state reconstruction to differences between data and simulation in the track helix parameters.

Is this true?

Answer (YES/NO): NO